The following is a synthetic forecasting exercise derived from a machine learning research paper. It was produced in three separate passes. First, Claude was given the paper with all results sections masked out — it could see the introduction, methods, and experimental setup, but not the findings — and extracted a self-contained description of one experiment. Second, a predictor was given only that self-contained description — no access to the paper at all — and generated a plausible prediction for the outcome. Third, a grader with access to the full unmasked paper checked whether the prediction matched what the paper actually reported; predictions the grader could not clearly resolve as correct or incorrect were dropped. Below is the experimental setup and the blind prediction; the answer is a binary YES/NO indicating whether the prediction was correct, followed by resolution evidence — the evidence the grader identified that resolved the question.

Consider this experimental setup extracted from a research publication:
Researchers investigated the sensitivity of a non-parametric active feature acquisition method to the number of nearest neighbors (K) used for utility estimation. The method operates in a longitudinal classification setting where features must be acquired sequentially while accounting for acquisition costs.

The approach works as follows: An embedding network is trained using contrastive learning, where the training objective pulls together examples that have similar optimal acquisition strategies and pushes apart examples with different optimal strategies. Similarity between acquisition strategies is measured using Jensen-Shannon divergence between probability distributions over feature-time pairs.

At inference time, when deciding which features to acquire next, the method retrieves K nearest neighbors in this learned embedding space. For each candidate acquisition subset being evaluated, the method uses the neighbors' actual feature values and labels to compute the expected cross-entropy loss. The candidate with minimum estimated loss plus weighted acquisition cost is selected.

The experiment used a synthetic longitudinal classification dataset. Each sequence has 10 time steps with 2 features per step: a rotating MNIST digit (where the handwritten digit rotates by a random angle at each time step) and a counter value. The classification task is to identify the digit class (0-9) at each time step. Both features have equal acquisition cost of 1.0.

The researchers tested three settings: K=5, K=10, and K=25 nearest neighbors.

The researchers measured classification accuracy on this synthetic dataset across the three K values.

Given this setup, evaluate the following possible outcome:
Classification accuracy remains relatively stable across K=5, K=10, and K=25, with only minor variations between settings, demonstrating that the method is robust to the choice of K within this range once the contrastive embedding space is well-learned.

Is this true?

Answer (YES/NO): YES